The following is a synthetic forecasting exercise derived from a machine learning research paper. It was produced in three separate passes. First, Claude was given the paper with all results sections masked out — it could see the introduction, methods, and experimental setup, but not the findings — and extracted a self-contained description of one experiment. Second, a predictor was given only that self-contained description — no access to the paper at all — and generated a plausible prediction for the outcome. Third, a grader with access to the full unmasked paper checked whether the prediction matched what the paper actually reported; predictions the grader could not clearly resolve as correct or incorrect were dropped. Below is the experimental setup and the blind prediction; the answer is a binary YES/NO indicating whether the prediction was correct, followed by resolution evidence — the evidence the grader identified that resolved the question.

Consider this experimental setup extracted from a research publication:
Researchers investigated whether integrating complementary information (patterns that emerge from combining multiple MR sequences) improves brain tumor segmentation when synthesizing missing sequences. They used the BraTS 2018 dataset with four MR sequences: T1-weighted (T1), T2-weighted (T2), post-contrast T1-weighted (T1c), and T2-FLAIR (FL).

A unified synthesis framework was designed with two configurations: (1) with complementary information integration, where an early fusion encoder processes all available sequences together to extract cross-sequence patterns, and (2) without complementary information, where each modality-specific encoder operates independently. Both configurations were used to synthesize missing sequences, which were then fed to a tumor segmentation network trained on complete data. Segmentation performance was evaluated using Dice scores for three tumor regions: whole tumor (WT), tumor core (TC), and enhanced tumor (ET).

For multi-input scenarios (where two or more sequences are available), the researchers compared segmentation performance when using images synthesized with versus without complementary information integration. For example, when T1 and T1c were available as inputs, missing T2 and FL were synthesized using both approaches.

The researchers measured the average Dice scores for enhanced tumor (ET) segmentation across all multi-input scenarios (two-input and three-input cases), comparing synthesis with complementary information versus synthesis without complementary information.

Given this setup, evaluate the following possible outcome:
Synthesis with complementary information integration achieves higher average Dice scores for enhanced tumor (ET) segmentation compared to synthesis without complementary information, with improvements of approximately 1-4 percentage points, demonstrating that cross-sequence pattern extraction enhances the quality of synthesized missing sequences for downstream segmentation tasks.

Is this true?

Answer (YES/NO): NO